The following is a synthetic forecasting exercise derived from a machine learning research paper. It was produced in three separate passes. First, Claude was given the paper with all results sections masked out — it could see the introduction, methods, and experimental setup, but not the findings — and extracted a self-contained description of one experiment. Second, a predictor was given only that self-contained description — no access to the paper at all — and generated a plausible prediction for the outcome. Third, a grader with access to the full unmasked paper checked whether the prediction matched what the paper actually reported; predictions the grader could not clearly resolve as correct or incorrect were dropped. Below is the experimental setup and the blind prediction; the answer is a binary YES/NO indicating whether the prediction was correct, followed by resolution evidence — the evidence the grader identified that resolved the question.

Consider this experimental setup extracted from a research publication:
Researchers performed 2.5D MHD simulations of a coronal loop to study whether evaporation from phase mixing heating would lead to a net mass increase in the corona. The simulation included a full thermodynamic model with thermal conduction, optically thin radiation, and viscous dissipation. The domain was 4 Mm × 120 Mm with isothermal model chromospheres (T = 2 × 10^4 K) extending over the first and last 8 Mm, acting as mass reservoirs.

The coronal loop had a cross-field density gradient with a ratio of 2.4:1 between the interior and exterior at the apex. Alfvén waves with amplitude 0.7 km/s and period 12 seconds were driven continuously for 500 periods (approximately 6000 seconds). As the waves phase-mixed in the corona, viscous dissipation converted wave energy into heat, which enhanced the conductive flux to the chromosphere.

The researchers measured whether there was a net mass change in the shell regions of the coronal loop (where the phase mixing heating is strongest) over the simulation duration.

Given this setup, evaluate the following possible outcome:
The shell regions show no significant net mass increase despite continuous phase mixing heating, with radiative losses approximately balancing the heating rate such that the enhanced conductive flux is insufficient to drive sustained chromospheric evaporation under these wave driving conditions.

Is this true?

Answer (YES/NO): NO